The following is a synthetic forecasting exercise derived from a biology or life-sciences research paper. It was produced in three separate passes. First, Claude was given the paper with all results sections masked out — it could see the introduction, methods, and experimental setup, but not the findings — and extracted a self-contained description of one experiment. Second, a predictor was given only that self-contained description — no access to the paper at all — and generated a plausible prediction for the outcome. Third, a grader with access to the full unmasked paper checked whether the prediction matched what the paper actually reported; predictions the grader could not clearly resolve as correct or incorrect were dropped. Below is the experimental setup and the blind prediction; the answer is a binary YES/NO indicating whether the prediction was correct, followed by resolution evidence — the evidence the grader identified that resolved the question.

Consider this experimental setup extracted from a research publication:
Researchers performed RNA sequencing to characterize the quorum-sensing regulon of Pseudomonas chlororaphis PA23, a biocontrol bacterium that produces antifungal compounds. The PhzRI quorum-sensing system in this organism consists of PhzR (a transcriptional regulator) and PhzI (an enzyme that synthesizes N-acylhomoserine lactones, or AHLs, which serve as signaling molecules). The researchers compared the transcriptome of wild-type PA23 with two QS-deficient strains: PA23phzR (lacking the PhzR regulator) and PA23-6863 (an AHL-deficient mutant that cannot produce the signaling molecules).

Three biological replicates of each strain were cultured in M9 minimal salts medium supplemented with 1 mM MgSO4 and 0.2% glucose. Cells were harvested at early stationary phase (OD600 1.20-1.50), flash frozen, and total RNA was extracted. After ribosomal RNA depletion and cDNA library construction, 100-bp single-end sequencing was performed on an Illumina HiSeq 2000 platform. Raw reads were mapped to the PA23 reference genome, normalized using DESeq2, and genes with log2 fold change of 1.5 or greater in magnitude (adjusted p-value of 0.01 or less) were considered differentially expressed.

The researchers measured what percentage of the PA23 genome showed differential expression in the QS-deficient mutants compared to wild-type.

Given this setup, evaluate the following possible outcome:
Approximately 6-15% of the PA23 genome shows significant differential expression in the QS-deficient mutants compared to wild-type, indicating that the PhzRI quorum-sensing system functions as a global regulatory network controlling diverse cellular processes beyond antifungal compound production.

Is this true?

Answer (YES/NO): YES